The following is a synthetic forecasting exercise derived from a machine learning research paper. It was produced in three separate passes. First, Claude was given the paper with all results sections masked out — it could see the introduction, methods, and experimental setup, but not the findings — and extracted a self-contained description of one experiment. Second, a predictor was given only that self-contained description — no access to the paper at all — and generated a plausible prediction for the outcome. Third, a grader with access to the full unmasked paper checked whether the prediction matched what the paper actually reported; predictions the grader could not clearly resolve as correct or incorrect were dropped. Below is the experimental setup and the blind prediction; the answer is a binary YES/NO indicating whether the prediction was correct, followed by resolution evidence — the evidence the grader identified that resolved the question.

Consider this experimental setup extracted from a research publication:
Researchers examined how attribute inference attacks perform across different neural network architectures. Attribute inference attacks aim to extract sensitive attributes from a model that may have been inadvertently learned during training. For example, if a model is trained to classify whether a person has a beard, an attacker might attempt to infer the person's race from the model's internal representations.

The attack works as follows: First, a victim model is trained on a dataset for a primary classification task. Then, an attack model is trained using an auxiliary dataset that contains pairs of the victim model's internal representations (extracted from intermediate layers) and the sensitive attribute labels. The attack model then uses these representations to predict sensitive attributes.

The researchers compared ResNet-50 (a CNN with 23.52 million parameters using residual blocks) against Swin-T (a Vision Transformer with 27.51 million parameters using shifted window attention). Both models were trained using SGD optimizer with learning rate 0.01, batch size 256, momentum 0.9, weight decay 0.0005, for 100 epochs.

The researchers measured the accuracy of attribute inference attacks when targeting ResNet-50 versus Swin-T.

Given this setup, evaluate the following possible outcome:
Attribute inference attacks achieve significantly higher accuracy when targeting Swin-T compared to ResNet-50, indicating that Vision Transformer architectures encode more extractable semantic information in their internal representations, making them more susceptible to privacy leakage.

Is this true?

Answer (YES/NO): YES